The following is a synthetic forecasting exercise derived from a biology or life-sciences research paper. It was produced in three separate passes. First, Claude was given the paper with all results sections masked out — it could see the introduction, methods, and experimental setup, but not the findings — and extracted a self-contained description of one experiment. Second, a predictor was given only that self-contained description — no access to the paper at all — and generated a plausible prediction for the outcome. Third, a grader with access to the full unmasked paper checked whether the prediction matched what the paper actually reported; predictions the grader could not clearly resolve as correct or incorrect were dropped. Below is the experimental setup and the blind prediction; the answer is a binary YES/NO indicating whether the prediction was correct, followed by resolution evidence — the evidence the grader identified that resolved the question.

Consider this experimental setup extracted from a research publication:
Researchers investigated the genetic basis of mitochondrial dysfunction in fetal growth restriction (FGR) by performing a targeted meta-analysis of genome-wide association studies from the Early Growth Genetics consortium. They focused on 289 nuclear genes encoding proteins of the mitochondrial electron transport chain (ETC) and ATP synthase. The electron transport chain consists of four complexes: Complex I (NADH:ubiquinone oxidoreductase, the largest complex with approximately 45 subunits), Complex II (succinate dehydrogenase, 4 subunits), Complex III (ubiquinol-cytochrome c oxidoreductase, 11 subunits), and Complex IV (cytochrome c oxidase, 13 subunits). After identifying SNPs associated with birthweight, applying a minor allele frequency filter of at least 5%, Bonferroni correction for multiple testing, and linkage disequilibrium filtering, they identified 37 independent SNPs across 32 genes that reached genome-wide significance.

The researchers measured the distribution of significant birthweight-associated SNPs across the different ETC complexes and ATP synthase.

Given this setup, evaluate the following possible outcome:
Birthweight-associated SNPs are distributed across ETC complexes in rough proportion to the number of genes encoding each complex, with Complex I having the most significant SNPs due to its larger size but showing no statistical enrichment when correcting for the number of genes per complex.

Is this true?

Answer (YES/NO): NO